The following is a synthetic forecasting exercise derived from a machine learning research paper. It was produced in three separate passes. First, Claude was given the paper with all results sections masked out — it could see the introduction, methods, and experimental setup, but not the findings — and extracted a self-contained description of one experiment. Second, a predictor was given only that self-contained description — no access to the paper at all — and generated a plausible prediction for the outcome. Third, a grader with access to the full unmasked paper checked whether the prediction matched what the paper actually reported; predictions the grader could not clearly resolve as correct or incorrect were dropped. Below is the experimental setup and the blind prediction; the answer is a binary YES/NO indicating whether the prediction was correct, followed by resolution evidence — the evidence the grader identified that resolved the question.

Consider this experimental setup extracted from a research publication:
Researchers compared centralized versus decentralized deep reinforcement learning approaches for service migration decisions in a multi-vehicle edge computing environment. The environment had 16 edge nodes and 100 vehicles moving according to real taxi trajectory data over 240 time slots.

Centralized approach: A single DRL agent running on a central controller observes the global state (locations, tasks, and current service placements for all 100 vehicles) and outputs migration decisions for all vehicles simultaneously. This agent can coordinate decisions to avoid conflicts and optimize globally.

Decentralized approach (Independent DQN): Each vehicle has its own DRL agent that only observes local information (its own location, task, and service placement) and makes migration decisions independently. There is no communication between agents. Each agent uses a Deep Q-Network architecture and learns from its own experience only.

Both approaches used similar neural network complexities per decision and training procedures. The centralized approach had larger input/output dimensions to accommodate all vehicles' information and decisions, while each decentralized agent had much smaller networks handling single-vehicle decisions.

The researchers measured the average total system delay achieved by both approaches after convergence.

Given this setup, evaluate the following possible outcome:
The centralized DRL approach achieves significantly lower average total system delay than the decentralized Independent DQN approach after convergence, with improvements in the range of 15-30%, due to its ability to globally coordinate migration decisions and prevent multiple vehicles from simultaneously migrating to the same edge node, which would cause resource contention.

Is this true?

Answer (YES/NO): NO